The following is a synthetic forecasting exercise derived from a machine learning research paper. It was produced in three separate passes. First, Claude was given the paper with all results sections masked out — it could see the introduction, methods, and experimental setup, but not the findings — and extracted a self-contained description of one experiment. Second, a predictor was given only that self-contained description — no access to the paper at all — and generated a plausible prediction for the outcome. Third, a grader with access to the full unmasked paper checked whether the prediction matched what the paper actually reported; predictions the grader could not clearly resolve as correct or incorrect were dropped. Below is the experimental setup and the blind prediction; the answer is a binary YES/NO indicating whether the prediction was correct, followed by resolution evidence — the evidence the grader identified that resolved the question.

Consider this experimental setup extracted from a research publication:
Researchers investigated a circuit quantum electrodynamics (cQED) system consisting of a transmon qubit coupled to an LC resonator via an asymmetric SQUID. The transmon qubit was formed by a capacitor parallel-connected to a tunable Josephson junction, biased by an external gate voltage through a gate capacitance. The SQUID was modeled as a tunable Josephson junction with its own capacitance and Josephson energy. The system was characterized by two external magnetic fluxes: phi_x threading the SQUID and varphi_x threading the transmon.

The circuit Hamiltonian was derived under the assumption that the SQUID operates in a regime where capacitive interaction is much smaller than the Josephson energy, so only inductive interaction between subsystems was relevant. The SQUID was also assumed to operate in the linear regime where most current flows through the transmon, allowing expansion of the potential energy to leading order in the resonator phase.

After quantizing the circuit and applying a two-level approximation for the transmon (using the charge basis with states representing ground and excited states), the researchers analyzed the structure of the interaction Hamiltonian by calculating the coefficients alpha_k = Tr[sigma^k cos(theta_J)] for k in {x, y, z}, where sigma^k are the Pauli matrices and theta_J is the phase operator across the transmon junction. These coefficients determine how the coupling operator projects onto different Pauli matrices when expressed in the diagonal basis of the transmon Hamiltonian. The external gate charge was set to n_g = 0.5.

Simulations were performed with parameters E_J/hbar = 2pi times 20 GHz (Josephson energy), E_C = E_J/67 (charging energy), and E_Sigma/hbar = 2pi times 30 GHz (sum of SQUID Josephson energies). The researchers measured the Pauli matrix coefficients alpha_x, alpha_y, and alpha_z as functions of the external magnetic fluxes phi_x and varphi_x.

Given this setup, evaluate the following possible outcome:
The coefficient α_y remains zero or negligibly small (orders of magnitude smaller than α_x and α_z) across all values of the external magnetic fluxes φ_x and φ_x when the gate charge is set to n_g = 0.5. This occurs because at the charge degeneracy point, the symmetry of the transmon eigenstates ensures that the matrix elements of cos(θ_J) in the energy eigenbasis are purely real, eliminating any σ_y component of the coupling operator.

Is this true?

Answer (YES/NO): NO